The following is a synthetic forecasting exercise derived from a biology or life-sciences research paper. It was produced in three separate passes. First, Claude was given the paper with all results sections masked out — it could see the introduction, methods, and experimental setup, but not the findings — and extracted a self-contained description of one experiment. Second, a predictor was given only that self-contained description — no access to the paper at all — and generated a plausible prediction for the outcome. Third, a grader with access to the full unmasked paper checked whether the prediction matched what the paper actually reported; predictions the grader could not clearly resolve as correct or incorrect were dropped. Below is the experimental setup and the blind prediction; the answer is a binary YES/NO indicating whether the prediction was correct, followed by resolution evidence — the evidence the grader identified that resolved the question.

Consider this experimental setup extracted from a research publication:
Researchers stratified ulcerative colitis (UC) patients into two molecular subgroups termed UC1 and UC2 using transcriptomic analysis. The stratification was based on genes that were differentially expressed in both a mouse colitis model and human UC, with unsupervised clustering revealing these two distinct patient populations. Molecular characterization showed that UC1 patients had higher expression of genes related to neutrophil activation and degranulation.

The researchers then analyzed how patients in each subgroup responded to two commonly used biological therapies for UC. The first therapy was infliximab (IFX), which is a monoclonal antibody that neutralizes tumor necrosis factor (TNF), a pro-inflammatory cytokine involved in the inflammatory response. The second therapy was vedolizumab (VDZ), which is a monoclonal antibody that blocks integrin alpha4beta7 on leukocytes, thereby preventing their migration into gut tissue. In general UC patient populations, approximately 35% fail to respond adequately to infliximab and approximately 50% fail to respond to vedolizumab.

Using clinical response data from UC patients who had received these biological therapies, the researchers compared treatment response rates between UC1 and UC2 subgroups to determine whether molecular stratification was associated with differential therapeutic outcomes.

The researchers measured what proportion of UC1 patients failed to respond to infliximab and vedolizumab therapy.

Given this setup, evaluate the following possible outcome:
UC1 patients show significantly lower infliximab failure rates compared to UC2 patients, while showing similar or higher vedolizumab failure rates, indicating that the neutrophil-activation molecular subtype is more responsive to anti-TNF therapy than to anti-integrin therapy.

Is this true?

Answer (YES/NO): NO